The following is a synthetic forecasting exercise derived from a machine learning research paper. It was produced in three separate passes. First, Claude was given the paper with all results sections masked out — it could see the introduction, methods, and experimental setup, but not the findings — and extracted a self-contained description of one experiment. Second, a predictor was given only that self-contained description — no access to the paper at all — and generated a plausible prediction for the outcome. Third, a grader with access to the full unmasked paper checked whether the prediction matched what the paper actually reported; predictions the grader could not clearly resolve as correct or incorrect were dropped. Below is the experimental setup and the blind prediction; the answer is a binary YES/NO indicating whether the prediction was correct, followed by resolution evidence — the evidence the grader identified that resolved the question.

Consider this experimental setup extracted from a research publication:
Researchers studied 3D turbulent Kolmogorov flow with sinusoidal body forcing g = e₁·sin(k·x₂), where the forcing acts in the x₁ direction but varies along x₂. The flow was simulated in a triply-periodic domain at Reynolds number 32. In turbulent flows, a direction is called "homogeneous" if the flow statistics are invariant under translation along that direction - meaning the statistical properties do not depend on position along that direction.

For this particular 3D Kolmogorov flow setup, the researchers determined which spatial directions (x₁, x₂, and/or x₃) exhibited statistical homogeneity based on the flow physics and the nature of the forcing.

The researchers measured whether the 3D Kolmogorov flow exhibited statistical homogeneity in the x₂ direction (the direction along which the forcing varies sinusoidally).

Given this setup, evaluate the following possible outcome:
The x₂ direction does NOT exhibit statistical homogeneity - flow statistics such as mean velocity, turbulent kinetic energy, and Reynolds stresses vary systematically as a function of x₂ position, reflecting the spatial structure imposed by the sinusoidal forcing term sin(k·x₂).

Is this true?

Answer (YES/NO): YES